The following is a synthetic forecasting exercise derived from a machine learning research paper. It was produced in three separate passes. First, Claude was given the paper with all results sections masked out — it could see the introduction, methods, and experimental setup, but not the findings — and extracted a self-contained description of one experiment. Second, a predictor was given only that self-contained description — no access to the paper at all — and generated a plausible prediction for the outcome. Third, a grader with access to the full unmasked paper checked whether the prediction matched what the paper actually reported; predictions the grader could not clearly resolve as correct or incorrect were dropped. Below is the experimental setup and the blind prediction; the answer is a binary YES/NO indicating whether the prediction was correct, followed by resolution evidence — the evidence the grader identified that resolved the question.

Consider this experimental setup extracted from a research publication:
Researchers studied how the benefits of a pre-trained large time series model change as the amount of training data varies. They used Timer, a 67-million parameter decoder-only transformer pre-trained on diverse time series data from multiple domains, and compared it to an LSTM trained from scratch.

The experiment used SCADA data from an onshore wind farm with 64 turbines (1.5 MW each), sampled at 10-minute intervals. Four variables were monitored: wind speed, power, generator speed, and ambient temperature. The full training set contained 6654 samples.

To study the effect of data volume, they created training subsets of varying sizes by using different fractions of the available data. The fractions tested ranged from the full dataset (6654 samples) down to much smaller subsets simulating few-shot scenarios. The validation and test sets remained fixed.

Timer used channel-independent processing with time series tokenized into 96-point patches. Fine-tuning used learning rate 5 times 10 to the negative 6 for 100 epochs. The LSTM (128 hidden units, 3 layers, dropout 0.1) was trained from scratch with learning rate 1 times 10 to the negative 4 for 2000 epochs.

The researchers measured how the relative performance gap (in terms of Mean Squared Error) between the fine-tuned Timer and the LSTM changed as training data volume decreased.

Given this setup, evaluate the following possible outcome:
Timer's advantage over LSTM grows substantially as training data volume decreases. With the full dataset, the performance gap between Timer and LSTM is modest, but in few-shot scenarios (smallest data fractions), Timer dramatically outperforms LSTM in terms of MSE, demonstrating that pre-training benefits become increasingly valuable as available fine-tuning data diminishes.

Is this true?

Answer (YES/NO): NO